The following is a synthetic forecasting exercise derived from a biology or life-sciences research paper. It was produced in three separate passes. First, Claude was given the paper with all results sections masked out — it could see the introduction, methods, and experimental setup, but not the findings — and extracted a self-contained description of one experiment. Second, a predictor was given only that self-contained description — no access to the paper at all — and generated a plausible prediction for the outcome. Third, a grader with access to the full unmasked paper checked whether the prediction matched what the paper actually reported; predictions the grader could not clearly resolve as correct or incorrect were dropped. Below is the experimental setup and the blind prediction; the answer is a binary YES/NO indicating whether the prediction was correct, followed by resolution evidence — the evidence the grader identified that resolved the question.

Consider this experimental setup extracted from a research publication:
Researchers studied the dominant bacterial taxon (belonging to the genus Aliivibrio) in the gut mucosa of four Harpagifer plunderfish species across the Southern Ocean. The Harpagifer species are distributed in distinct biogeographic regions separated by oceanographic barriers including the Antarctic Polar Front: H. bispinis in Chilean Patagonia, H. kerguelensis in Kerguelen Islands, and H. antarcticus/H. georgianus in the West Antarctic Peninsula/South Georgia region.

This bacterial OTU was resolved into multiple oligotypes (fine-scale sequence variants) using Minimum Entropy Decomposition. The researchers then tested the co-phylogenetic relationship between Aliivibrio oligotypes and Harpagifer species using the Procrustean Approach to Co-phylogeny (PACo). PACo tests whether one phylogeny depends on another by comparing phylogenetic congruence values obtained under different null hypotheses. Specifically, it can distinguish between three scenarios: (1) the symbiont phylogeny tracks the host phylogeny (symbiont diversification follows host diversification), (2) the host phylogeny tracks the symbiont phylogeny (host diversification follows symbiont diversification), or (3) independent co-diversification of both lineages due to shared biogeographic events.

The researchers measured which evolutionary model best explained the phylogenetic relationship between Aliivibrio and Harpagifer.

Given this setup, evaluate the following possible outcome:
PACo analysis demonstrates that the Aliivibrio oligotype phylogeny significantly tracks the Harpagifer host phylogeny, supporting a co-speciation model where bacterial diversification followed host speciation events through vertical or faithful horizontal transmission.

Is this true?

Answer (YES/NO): YES